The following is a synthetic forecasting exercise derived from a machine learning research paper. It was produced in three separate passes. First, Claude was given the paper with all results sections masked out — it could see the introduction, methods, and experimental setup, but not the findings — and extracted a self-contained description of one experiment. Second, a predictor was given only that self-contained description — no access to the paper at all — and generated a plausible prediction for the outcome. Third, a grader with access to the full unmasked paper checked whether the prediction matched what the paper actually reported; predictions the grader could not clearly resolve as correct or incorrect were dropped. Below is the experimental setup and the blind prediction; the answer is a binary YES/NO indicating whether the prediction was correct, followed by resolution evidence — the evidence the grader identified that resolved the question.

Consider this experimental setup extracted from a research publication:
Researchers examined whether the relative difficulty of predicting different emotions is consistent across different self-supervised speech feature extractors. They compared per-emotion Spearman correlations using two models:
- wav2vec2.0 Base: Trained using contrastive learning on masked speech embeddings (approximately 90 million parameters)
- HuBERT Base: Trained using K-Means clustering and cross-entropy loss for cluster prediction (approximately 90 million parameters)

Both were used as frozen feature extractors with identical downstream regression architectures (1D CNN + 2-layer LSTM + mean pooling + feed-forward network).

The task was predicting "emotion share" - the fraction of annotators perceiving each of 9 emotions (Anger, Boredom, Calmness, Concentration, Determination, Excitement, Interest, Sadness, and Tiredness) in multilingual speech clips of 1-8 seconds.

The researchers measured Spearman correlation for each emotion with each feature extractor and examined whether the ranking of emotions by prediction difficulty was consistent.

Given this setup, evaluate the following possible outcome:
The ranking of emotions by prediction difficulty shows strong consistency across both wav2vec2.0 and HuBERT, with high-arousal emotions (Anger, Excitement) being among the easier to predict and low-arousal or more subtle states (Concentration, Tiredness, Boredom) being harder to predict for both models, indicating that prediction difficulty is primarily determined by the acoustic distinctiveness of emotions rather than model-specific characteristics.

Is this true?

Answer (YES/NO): NO